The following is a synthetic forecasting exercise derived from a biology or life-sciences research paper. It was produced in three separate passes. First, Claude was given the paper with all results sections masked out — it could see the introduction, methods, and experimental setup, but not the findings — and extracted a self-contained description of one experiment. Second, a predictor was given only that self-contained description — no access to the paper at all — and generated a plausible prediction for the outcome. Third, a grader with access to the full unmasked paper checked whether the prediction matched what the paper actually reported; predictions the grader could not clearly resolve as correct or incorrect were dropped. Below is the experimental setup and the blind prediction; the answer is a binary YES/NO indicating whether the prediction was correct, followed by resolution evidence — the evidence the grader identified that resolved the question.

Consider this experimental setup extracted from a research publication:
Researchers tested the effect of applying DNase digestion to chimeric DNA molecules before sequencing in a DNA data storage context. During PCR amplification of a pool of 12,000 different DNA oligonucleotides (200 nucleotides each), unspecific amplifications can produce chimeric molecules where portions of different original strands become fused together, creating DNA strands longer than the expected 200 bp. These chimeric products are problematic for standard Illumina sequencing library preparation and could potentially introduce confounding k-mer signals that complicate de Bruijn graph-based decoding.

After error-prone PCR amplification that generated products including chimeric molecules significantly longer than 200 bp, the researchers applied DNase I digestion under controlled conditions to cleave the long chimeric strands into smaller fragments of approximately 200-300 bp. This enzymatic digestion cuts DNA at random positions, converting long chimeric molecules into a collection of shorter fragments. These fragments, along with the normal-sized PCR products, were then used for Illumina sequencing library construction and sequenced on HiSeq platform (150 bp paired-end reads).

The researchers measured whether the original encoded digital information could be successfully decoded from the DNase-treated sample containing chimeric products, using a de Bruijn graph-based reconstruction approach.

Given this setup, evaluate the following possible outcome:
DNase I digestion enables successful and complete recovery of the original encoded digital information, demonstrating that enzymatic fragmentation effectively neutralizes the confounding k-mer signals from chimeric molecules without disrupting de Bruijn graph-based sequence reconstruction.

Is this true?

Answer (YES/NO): YES